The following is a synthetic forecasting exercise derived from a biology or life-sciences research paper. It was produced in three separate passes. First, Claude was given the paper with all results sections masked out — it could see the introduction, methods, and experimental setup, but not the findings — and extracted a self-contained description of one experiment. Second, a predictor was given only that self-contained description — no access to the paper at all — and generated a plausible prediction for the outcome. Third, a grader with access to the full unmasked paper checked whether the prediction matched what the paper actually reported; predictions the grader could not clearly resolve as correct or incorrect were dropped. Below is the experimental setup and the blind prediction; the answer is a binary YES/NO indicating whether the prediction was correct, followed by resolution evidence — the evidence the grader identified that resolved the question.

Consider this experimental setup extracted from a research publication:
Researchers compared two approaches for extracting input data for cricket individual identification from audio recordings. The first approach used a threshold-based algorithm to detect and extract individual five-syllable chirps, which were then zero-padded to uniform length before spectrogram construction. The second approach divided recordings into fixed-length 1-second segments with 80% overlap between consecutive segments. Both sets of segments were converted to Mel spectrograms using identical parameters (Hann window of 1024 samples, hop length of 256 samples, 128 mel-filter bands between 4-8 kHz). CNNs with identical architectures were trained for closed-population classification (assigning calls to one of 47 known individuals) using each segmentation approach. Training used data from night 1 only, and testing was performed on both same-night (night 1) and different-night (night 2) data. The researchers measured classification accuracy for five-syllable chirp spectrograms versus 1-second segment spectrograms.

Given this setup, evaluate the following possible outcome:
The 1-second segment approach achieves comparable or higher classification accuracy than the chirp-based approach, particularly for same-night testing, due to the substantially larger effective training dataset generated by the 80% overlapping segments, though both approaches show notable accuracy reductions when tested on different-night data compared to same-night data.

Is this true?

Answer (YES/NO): YES